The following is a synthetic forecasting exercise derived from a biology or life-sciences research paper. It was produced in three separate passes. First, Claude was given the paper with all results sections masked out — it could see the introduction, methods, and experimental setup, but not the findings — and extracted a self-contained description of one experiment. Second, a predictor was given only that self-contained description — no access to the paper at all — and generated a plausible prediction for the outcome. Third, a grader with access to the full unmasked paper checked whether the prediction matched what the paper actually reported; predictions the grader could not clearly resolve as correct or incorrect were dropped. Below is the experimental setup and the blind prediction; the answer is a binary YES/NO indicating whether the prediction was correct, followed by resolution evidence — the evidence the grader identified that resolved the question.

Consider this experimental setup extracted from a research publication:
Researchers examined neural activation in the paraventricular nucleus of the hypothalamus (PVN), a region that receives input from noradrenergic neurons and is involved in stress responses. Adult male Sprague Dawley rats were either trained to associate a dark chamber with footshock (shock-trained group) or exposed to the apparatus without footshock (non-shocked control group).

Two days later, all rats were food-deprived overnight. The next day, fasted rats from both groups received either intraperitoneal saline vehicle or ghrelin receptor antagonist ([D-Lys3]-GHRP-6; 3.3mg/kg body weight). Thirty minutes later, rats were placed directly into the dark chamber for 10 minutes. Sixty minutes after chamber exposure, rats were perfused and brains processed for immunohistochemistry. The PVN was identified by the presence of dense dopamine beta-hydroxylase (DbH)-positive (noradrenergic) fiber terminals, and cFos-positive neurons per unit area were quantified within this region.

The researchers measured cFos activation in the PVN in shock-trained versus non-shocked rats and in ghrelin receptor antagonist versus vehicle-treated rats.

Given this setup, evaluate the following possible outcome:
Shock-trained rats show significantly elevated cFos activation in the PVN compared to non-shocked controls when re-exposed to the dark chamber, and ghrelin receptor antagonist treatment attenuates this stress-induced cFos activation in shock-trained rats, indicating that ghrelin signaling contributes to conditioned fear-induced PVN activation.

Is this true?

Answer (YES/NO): NO